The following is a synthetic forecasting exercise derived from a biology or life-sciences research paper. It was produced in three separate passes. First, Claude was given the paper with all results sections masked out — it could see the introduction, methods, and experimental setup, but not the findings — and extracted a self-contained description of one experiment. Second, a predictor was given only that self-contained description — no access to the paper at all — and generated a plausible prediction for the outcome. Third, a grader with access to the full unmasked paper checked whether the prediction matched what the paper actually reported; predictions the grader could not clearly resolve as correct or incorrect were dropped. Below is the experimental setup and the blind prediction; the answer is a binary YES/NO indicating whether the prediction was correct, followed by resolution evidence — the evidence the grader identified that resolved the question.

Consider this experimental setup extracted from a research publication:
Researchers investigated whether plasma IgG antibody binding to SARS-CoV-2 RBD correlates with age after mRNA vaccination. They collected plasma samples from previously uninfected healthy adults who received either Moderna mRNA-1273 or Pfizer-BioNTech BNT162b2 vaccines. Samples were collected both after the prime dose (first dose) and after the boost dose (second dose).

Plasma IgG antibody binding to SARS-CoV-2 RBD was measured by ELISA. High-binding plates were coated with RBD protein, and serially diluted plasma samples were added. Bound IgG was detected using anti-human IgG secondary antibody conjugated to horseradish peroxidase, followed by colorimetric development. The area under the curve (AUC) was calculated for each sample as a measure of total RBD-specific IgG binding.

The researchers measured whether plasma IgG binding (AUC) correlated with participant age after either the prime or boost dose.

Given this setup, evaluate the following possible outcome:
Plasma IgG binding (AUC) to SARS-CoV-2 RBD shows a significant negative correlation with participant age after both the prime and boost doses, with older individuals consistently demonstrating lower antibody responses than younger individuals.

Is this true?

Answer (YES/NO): NO